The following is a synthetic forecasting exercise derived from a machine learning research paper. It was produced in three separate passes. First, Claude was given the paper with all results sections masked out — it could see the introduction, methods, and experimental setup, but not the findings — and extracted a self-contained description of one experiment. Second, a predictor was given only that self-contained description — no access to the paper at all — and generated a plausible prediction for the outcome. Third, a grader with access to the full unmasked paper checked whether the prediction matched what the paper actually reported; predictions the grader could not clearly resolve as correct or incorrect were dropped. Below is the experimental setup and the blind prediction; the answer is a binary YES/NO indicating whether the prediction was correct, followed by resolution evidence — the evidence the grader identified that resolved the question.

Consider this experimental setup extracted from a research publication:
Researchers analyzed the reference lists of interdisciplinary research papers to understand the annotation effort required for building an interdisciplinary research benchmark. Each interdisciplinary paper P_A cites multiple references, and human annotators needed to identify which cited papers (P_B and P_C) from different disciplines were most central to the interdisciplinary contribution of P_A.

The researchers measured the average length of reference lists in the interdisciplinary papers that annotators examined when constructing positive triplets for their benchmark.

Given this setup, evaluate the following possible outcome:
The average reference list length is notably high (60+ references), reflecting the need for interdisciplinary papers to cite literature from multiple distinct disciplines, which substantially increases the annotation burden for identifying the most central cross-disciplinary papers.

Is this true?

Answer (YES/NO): NO